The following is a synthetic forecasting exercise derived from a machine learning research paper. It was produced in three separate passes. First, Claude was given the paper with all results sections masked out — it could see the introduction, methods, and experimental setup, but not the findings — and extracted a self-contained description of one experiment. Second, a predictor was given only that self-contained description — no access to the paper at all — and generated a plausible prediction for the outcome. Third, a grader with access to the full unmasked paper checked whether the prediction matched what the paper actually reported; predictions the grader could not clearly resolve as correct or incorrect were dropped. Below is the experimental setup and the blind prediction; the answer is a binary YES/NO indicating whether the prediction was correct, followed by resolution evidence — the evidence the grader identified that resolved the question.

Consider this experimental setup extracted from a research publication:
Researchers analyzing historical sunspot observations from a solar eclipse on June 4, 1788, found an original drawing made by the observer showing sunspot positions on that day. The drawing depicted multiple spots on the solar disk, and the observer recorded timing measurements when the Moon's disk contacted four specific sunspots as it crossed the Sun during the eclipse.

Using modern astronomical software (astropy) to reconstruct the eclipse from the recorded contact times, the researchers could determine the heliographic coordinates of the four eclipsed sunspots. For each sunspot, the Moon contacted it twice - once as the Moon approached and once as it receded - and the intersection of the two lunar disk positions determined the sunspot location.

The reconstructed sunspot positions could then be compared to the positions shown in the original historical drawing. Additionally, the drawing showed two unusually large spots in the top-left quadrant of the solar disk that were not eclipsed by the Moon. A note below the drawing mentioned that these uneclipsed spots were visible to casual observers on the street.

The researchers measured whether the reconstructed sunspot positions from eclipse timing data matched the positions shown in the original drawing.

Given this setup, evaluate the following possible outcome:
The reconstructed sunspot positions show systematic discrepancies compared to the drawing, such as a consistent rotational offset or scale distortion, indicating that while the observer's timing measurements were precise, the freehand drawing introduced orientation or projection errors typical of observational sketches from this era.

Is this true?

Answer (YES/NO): NO